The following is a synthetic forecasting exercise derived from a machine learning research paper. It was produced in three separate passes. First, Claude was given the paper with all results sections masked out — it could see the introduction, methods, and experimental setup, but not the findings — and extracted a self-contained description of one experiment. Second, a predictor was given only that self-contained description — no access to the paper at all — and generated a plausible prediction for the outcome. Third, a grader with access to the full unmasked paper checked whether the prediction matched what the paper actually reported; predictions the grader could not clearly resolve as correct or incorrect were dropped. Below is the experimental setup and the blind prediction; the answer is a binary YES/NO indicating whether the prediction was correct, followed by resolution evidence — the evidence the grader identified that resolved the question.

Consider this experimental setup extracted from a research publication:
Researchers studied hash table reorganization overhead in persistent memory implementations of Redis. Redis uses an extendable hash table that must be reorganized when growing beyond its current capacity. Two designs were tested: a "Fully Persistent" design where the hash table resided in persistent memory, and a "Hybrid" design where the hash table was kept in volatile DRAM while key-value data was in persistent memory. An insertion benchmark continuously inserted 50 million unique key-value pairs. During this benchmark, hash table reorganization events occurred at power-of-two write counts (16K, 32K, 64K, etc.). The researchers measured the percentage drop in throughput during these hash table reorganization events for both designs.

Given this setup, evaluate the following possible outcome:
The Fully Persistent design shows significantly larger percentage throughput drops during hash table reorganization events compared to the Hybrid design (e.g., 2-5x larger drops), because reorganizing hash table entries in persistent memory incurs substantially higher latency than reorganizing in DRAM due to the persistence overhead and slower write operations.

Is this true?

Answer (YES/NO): YES